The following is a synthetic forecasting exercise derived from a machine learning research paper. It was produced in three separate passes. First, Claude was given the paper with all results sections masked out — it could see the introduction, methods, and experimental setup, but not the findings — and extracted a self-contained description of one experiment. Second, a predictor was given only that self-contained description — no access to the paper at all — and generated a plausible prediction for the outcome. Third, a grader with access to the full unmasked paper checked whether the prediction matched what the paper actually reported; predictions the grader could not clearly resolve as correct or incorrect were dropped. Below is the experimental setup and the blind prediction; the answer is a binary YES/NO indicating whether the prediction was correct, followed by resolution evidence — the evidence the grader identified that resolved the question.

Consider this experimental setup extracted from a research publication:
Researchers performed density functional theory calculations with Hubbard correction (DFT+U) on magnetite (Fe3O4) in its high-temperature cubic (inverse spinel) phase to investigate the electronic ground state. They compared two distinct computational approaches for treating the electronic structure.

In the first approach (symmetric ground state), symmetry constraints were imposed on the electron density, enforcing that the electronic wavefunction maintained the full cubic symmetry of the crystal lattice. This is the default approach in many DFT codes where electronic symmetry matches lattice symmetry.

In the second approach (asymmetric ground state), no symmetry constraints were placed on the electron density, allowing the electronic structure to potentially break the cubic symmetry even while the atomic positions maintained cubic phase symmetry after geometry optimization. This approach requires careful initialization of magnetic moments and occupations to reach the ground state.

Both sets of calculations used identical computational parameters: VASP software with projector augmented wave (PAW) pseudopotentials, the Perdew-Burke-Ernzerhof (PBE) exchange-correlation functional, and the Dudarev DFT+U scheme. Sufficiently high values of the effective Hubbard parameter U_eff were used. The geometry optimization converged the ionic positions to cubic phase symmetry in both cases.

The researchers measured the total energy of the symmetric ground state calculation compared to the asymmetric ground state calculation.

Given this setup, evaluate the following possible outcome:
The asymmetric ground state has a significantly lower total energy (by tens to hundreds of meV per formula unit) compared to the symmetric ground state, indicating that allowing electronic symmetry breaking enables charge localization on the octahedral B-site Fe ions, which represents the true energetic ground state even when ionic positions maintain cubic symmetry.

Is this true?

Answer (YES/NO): YES